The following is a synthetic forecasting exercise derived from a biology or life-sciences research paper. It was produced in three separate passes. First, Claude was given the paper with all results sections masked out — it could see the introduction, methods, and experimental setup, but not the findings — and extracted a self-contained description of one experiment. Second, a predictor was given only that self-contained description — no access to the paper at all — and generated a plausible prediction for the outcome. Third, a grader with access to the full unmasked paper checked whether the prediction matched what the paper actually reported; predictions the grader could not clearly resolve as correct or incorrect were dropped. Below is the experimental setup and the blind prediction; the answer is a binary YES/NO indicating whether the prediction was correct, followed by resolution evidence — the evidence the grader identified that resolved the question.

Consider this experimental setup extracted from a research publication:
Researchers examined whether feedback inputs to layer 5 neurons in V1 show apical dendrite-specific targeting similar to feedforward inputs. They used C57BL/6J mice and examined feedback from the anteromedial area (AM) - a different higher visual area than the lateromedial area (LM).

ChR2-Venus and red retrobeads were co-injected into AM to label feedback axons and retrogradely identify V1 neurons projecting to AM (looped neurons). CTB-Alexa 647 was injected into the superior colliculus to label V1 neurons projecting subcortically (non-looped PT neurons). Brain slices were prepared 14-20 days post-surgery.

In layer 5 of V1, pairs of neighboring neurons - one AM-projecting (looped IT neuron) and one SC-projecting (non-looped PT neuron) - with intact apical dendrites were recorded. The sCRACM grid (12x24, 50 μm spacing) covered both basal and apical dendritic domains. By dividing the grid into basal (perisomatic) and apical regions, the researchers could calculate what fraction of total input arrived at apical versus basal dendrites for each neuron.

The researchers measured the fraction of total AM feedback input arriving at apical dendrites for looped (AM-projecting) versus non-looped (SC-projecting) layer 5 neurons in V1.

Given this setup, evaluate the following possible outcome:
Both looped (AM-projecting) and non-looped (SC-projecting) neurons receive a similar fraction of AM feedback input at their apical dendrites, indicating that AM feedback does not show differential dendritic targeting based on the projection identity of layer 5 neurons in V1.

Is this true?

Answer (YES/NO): NO